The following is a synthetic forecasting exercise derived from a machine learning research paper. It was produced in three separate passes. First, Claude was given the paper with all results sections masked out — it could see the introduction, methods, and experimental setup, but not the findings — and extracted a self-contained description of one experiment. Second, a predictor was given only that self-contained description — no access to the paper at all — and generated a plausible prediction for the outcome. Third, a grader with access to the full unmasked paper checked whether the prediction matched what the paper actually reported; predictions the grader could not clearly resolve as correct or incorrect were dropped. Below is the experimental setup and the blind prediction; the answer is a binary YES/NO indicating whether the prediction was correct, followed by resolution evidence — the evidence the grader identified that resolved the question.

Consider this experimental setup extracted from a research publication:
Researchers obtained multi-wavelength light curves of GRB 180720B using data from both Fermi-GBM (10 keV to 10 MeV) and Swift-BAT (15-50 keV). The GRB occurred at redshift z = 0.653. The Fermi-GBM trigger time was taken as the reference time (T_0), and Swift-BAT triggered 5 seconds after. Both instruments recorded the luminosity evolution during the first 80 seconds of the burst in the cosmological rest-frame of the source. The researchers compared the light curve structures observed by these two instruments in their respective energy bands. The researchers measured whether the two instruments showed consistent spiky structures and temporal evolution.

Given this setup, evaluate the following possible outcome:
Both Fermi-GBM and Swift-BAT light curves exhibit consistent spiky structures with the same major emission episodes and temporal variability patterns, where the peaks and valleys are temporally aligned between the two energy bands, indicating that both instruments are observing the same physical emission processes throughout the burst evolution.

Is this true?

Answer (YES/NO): YES